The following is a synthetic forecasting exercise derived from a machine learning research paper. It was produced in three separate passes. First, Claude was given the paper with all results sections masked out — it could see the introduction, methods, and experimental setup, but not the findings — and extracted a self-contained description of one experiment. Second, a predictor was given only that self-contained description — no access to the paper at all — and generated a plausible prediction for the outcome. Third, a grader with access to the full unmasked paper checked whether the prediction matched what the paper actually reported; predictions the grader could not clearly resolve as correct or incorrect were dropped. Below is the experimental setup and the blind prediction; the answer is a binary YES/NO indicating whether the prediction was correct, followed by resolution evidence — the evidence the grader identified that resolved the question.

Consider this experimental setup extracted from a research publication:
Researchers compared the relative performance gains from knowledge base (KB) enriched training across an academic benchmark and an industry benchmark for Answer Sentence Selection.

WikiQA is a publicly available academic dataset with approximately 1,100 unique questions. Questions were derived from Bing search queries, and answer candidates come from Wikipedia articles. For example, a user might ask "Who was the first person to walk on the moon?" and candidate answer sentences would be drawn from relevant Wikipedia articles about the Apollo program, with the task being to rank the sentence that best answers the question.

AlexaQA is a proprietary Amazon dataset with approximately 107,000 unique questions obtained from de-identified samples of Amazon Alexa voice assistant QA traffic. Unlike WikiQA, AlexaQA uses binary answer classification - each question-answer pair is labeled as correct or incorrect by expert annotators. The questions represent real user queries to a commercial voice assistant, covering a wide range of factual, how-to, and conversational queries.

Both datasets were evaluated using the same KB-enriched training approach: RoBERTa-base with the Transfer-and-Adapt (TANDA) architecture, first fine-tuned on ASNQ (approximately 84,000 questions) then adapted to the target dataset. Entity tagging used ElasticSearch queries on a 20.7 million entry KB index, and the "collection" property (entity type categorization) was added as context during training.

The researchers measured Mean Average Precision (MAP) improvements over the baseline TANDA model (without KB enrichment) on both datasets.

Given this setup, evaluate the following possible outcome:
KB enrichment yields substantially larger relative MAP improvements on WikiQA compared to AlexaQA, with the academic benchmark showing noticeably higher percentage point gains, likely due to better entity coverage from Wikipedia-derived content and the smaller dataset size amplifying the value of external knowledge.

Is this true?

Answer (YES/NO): NO